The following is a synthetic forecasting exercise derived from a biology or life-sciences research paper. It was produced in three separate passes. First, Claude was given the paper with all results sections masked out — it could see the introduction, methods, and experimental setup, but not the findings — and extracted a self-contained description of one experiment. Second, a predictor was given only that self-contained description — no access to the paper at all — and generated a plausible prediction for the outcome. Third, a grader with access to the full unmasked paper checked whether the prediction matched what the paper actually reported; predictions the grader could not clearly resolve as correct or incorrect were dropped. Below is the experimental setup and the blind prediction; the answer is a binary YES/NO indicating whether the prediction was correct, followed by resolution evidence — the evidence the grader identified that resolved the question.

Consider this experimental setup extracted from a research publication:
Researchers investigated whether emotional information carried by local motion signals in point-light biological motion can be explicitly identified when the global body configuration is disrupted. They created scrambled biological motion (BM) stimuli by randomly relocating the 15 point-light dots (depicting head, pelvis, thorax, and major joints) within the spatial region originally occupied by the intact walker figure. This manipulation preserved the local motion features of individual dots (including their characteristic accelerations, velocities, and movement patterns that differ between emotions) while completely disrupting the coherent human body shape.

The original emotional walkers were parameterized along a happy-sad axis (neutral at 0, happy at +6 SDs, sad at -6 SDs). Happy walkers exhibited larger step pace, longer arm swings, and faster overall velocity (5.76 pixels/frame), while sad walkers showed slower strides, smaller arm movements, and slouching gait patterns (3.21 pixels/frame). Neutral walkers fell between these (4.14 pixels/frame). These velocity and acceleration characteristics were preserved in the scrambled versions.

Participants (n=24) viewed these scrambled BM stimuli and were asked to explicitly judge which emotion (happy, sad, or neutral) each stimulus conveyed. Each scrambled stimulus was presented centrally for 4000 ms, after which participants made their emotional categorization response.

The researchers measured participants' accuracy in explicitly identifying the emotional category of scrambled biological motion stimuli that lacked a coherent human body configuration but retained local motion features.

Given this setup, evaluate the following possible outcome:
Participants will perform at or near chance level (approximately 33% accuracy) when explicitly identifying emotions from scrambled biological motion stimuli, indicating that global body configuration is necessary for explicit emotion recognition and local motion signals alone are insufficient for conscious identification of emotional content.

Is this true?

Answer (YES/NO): NO